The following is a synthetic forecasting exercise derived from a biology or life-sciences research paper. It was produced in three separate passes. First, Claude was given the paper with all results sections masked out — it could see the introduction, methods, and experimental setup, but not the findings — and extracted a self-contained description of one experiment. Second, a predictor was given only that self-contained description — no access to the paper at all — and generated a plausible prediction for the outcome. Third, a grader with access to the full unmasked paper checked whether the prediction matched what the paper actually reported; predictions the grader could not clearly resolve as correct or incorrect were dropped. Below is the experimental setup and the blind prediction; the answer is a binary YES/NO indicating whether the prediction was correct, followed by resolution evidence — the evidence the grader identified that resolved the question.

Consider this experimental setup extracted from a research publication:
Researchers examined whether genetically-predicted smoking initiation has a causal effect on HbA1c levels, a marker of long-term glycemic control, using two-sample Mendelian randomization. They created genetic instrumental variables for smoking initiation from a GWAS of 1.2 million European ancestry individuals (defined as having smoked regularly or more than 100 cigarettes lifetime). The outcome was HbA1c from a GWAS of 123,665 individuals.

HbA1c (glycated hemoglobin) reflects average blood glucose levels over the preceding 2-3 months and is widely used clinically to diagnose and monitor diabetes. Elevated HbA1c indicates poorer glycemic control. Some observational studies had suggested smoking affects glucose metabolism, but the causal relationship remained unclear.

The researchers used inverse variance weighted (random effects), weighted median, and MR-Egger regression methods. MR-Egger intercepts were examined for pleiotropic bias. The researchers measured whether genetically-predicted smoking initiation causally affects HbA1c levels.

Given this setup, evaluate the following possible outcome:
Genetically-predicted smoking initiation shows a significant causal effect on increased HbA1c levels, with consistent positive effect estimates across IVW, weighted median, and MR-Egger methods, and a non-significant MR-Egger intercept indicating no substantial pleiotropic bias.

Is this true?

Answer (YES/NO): NO